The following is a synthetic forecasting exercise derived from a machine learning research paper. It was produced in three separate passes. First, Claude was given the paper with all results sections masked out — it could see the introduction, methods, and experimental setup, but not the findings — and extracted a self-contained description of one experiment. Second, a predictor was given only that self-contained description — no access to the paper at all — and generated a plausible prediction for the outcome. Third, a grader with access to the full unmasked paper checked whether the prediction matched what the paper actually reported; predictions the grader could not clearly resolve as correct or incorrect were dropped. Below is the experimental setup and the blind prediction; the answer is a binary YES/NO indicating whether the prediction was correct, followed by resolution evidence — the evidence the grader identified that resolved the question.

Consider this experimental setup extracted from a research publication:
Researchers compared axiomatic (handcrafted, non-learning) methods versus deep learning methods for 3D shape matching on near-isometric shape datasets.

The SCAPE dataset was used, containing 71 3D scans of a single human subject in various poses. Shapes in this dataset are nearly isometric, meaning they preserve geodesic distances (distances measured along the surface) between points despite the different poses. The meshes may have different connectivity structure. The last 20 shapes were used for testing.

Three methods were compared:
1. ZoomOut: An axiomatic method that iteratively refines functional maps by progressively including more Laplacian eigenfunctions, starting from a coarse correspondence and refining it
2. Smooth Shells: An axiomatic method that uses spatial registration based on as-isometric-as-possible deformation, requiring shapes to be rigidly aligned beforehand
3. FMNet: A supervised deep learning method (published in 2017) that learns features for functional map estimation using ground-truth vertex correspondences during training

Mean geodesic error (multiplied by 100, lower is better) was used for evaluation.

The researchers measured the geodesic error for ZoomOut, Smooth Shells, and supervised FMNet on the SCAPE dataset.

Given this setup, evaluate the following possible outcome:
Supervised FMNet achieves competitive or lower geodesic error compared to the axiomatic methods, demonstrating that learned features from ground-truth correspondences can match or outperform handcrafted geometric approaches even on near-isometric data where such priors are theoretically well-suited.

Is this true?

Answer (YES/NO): NO